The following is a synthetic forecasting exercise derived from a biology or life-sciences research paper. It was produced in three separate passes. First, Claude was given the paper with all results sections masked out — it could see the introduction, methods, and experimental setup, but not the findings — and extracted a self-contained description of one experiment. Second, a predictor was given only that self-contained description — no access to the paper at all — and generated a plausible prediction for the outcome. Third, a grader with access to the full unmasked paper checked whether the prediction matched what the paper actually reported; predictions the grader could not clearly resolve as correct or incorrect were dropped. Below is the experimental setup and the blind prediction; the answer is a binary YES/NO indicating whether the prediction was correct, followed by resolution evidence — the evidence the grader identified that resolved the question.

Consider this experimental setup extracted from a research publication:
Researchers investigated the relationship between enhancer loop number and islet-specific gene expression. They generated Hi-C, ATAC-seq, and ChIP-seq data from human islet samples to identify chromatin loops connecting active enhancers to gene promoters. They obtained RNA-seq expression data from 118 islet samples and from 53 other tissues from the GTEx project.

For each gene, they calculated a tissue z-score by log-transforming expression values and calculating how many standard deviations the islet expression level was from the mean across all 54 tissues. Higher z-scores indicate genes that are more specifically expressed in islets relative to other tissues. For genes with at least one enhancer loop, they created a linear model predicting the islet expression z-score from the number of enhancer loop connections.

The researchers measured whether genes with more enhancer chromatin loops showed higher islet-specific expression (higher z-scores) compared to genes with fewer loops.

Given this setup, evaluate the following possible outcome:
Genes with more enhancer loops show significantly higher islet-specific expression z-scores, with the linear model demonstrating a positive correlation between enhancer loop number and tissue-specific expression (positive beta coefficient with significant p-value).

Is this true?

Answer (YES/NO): YES